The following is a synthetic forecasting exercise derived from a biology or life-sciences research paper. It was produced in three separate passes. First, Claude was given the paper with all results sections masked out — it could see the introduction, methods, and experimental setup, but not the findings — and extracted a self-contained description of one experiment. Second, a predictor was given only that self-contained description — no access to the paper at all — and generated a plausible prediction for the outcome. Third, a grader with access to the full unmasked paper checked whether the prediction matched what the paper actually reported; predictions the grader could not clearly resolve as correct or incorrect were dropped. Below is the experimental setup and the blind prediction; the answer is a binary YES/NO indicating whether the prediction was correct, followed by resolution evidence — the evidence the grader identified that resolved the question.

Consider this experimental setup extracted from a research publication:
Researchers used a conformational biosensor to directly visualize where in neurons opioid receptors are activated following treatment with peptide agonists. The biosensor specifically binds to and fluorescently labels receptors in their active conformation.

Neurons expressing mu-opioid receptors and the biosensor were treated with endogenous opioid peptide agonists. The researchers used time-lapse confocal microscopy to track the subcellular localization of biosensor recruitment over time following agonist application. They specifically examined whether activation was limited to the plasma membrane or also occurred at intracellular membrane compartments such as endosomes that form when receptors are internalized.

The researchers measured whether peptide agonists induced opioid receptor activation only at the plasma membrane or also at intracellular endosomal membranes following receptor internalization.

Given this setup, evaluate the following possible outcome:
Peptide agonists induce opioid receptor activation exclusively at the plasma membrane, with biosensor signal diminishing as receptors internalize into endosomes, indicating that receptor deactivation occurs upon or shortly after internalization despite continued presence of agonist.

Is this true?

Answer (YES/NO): NO